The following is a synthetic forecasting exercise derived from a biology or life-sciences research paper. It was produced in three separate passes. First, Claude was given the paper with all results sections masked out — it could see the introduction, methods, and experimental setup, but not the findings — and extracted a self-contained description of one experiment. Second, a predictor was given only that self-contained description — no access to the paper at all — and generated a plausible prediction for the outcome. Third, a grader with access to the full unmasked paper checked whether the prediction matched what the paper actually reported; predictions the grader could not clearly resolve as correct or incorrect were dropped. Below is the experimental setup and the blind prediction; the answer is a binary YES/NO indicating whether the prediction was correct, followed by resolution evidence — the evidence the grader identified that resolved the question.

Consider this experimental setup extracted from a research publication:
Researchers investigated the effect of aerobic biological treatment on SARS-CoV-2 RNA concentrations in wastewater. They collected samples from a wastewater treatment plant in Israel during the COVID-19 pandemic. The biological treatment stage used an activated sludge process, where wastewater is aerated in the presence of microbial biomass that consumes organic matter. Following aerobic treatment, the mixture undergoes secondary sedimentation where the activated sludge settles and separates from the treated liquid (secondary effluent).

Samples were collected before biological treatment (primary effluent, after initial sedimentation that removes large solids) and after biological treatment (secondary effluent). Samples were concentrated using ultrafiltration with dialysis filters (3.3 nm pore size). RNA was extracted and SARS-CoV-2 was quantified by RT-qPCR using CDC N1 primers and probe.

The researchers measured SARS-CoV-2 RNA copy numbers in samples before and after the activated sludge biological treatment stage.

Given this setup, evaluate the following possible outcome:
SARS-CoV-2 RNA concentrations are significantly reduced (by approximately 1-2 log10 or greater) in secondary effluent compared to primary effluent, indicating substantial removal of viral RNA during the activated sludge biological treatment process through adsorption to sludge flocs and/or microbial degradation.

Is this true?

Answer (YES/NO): YES